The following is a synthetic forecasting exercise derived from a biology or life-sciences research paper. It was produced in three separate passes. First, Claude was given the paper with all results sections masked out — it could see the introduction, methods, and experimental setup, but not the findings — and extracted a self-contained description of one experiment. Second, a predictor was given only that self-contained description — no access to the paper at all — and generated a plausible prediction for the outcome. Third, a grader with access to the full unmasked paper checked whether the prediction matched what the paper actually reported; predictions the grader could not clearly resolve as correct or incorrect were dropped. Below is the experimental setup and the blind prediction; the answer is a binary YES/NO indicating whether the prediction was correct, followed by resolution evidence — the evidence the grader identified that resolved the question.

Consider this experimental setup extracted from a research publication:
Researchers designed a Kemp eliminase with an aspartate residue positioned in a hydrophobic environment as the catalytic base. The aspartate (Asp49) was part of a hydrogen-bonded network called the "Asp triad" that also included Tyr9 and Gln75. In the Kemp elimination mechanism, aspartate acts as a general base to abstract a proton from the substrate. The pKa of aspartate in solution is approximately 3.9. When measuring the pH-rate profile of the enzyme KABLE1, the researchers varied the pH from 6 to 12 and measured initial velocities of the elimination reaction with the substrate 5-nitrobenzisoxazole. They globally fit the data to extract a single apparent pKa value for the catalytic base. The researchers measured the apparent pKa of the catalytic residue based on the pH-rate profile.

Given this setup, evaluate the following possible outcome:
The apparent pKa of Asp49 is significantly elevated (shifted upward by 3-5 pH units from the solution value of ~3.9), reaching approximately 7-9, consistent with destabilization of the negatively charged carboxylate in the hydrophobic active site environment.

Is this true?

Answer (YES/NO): NO